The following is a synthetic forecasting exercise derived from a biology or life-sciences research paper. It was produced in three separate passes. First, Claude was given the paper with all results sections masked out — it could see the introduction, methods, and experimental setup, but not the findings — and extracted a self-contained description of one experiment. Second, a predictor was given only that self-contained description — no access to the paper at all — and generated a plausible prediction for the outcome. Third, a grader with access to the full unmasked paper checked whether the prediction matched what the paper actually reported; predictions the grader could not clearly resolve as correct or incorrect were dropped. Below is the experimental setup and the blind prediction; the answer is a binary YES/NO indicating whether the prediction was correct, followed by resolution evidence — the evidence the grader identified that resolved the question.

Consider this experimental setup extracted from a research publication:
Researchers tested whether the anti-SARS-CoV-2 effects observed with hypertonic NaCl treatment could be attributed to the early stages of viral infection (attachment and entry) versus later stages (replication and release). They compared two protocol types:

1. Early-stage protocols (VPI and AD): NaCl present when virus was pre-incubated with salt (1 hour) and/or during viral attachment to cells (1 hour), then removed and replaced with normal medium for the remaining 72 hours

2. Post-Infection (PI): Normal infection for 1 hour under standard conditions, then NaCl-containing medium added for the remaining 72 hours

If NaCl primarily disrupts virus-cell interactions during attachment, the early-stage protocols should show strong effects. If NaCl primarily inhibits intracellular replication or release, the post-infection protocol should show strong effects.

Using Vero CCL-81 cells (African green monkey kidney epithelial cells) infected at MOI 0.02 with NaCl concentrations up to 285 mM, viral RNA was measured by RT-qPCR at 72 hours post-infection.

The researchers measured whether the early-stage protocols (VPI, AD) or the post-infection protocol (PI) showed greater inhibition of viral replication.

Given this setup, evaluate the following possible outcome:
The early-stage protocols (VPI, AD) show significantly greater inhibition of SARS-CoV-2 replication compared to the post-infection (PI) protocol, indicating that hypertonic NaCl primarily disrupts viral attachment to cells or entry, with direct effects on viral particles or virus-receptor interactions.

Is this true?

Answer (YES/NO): NO